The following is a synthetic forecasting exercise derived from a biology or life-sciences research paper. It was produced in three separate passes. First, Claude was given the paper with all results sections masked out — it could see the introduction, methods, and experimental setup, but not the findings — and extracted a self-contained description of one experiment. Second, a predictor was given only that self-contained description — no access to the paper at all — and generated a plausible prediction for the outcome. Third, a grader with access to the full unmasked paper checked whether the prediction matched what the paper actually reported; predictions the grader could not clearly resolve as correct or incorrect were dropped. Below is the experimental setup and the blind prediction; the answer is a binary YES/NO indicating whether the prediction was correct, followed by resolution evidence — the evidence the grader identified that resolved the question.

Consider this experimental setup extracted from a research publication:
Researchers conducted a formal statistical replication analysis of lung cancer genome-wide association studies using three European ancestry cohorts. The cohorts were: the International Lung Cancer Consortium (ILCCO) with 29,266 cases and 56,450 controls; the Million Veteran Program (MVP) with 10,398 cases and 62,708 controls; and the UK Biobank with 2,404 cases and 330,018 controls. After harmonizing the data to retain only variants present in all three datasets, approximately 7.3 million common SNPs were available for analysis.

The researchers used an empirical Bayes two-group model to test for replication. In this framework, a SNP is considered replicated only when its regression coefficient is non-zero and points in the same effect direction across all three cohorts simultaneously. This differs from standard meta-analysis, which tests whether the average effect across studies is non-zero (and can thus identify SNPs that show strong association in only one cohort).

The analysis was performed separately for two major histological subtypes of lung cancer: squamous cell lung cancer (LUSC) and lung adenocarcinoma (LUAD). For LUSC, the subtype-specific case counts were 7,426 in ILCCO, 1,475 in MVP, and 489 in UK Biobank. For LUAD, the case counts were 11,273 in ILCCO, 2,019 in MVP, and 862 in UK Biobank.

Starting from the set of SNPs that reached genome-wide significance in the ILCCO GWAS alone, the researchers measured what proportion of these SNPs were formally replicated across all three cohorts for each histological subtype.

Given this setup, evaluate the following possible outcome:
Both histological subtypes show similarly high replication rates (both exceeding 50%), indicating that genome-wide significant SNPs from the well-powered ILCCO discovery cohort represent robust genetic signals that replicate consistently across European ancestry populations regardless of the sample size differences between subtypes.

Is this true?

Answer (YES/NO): NO